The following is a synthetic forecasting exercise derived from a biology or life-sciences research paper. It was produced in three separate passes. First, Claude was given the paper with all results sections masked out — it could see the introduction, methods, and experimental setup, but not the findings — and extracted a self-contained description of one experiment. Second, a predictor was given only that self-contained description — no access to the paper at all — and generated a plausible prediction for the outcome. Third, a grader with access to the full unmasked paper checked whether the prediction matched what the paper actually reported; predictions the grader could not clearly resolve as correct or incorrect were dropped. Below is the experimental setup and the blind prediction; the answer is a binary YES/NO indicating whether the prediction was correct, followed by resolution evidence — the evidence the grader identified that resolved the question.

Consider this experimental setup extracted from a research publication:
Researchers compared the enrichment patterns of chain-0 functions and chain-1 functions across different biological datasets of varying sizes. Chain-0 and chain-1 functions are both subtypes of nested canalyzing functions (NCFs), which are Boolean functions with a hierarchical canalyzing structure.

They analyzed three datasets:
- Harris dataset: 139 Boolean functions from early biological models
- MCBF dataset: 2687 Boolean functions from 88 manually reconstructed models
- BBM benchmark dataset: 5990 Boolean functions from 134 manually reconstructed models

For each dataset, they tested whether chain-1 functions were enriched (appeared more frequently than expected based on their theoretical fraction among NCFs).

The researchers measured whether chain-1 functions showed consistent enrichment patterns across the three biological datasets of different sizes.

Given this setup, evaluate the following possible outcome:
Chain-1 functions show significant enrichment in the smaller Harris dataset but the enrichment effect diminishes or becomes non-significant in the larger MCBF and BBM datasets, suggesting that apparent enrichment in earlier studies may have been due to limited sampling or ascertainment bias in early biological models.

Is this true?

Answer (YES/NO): NO